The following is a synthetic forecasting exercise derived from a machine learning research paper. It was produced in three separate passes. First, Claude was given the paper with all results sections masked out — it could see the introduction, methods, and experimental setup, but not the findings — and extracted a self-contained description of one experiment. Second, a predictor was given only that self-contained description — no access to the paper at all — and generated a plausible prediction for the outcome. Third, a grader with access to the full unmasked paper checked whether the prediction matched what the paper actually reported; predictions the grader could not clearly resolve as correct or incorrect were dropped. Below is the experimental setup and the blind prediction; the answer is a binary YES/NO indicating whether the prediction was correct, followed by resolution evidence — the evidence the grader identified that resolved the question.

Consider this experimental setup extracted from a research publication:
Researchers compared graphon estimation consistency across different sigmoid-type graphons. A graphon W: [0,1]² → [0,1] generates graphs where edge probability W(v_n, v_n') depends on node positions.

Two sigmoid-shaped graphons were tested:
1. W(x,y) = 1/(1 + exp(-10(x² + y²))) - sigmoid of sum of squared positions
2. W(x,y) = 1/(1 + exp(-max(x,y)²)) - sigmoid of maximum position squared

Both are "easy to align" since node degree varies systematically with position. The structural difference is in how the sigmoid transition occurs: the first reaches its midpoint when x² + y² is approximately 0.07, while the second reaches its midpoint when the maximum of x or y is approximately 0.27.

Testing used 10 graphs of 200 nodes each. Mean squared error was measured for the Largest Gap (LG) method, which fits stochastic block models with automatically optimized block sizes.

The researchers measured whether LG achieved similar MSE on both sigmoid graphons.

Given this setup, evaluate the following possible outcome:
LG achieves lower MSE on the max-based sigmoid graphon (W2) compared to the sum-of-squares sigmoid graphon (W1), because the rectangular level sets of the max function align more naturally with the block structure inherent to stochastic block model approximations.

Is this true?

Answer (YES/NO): NO